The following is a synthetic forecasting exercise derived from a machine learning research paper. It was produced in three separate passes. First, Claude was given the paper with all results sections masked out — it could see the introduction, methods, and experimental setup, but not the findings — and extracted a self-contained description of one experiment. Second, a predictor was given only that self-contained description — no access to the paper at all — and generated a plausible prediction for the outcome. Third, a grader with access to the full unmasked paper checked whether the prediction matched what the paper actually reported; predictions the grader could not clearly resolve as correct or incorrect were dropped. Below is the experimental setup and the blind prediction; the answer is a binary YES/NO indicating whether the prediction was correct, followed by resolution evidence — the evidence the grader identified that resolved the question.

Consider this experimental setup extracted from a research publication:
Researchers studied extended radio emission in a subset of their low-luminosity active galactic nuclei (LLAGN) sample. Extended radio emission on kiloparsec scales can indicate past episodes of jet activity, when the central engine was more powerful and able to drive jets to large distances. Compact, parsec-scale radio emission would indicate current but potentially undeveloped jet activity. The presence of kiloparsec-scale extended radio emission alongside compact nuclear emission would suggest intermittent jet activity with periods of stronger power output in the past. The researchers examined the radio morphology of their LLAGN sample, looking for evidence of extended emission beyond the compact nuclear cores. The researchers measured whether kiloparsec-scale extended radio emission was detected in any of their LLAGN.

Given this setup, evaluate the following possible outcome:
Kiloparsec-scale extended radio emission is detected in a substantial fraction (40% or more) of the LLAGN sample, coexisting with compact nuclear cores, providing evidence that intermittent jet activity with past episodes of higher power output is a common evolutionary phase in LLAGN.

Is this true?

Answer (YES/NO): NO